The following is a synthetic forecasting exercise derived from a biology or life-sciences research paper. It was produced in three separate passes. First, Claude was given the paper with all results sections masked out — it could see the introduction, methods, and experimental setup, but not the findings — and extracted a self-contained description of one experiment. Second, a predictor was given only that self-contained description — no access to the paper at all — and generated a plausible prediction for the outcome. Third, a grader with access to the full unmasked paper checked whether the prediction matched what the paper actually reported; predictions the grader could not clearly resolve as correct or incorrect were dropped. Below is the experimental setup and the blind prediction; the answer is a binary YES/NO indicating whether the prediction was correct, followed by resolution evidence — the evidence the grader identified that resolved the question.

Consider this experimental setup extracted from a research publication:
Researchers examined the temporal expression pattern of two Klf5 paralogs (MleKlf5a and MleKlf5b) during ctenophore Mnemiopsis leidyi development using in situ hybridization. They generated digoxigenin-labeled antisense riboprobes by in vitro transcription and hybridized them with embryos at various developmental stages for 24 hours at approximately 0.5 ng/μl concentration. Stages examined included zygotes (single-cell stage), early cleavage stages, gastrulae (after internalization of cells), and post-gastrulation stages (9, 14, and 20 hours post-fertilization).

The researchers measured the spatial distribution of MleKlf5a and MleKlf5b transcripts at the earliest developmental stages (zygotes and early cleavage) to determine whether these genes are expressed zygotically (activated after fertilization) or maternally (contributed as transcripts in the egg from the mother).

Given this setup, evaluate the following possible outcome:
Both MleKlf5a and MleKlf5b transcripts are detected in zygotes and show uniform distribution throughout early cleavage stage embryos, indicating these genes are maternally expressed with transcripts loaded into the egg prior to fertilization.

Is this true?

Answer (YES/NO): YES